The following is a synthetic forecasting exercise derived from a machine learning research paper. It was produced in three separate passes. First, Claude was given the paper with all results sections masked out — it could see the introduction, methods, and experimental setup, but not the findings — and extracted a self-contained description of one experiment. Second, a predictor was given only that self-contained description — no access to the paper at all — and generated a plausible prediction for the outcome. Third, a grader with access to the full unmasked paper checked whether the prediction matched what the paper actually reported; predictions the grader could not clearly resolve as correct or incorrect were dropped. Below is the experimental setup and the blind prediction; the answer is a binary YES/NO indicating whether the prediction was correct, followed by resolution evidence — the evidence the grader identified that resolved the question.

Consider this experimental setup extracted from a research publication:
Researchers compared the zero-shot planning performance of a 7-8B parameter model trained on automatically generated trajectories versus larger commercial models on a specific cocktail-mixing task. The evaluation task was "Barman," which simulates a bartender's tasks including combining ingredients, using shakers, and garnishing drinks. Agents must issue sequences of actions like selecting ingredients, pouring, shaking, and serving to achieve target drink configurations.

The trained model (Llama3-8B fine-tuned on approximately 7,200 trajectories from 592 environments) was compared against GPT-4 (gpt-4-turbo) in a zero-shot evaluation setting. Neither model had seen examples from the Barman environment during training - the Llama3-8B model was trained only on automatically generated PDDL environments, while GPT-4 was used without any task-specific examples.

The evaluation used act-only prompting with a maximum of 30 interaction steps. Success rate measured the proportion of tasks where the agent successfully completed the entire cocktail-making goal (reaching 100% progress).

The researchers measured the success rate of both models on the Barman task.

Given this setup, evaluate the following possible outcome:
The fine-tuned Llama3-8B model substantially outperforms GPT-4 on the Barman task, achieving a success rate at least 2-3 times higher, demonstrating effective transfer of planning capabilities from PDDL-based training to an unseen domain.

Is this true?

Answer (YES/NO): NO